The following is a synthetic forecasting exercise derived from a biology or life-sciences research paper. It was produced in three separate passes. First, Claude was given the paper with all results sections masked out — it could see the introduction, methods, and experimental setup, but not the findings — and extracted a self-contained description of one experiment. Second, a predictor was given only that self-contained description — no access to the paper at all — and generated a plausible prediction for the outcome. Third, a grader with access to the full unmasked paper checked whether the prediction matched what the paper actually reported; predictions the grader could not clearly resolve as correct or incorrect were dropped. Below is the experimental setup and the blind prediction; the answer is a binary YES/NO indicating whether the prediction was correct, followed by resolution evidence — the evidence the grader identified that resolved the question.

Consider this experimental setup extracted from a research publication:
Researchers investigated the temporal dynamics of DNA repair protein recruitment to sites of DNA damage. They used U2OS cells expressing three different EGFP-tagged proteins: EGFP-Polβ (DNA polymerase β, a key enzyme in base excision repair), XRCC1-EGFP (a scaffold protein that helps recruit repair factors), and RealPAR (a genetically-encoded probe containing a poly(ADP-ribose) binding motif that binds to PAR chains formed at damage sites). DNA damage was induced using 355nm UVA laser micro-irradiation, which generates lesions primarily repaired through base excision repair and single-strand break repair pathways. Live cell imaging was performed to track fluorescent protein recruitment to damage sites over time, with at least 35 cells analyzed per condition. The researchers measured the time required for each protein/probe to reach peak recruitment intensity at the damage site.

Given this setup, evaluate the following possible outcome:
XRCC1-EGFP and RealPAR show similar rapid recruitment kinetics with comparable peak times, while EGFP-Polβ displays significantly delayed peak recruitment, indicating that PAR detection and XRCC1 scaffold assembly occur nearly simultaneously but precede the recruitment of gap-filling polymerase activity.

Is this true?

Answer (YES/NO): NO